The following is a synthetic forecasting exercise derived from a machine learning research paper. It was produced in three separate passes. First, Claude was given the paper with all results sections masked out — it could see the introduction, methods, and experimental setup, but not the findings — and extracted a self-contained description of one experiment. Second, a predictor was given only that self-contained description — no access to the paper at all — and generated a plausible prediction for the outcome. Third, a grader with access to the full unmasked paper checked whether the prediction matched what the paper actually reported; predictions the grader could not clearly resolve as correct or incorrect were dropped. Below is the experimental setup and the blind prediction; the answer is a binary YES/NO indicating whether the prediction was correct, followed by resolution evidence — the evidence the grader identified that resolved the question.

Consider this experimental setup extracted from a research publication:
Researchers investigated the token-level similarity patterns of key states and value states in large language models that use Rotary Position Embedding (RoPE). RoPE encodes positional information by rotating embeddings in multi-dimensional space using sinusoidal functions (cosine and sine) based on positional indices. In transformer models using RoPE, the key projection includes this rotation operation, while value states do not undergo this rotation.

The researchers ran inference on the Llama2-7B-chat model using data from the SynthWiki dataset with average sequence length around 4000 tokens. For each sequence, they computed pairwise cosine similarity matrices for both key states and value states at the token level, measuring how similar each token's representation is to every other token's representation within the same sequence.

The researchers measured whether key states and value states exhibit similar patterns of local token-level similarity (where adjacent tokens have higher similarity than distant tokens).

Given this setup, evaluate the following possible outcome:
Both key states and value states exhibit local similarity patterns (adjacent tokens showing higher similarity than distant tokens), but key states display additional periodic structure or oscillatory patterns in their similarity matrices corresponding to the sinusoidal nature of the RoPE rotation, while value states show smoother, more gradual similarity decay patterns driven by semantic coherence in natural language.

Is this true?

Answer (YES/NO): NO